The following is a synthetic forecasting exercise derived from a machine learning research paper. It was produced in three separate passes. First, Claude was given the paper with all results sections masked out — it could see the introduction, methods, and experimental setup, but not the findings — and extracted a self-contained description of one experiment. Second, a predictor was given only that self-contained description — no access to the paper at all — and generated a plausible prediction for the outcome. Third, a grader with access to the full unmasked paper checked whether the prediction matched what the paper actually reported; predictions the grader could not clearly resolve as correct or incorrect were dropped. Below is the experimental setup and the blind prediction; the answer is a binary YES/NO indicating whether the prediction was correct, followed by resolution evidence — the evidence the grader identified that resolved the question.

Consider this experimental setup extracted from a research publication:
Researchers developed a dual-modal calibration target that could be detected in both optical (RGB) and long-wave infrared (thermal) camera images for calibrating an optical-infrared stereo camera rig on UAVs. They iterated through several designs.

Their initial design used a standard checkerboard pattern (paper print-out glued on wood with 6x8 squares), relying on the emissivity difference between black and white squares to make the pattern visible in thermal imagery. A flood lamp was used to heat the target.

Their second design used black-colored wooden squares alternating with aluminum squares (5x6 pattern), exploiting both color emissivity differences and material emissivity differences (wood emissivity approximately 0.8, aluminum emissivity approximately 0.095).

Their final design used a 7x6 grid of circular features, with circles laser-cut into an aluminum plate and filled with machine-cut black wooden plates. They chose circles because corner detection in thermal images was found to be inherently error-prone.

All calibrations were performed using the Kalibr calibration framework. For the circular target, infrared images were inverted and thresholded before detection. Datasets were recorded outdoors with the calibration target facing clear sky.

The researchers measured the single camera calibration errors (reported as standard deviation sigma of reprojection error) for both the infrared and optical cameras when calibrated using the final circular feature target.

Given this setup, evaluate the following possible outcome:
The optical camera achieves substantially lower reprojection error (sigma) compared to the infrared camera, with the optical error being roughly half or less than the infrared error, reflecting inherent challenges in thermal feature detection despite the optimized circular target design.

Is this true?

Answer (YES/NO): NO